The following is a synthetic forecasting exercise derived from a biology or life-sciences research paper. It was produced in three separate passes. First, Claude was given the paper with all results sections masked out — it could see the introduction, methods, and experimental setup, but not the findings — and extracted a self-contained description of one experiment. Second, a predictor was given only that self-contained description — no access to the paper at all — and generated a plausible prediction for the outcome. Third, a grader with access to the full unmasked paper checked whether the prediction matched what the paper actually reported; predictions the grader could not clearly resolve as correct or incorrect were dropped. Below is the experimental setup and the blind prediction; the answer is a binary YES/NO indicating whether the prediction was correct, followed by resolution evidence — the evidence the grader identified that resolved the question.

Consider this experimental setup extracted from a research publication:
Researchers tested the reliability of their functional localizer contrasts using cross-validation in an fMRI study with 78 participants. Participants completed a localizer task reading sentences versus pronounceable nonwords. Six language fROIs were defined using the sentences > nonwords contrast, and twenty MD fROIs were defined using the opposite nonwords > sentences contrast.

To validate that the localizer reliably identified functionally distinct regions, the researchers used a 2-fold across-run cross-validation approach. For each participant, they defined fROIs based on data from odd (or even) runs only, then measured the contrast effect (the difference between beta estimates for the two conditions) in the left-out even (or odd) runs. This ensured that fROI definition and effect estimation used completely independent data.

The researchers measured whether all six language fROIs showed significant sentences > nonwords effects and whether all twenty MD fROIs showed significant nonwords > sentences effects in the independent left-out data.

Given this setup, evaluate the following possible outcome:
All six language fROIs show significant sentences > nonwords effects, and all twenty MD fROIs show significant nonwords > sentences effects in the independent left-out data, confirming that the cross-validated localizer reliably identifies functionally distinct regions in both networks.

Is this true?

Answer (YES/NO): YES